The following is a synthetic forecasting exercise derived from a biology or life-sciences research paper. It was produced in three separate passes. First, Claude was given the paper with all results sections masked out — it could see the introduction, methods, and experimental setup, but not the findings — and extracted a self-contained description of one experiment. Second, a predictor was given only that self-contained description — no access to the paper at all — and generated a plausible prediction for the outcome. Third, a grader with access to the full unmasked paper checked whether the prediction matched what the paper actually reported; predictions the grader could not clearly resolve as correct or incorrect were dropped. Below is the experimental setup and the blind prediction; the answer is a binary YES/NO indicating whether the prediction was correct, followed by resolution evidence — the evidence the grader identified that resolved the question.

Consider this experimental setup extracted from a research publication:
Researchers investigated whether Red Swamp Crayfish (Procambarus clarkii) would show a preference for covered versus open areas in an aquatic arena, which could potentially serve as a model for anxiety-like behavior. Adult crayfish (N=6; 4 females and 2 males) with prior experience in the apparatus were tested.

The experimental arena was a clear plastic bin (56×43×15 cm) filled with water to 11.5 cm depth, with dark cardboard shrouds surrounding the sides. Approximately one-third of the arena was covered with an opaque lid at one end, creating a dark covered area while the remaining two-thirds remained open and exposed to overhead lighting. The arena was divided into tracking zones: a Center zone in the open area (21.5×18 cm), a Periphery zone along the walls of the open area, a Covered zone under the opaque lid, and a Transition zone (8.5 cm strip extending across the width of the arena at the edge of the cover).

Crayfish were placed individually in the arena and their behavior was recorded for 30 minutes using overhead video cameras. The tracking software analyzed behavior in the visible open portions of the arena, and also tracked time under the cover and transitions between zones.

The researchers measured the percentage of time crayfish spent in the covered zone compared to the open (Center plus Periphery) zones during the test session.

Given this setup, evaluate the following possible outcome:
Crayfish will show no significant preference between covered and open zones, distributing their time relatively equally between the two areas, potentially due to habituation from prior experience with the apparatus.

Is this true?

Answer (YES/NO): NO